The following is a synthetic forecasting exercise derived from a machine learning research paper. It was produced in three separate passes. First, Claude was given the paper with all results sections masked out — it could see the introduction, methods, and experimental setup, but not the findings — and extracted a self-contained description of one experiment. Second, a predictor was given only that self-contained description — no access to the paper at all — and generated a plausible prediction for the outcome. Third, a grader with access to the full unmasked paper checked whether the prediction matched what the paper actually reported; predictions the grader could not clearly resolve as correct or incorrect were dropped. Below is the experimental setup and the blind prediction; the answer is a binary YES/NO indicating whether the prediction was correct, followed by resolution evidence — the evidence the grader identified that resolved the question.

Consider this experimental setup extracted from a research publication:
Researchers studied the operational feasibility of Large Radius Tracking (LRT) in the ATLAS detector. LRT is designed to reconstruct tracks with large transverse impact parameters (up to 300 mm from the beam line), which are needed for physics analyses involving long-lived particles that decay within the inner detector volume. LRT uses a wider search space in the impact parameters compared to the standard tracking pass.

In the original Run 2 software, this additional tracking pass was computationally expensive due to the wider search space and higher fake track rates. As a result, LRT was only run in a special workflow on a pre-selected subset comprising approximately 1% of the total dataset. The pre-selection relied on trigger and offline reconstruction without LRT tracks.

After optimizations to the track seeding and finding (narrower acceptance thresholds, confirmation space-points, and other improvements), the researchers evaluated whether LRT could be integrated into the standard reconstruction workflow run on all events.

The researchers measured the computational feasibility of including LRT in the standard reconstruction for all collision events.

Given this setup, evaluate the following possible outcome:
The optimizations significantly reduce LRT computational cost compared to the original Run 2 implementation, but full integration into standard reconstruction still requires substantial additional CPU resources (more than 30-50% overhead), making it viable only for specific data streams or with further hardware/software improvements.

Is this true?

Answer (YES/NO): NO